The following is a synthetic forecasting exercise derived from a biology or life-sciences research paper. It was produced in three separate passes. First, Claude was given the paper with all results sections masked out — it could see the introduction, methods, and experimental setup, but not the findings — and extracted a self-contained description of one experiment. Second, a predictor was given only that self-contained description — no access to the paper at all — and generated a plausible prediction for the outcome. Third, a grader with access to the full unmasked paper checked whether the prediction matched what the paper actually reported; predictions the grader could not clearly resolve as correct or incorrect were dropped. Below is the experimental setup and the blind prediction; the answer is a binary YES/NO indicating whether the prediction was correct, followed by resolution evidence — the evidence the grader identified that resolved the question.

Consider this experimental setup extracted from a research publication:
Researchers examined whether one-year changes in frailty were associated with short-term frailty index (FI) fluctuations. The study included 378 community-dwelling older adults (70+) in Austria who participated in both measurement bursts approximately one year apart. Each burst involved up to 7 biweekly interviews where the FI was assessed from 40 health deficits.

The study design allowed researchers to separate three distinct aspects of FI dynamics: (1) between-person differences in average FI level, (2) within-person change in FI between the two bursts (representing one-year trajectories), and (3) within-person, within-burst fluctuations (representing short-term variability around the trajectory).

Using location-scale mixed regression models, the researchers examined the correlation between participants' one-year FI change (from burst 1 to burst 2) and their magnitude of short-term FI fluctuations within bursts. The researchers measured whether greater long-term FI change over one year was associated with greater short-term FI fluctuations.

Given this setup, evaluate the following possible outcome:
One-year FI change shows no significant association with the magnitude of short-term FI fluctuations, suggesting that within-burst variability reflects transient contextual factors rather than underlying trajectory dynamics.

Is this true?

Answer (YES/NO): NO